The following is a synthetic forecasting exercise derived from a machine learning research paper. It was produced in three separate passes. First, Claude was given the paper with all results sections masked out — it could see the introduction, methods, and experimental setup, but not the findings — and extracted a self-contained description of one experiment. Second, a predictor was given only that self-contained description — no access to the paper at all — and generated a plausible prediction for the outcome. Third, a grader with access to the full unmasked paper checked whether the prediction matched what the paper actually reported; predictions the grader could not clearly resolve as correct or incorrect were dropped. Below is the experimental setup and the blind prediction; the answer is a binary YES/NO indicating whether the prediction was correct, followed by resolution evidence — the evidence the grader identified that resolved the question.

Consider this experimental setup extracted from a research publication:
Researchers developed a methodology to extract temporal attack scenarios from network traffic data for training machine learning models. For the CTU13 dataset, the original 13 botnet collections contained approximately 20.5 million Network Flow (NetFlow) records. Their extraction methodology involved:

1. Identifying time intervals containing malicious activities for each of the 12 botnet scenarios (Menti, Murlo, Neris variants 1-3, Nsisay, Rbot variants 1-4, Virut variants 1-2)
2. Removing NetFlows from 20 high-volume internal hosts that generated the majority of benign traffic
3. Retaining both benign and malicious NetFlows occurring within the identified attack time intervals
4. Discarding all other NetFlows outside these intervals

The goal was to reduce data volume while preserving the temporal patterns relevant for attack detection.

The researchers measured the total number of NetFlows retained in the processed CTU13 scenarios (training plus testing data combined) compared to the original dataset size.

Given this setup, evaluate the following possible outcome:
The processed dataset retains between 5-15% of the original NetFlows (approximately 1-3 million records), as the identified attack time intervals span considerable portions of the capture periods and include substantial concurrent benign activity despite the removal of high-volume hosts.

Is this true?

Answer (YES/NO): YES